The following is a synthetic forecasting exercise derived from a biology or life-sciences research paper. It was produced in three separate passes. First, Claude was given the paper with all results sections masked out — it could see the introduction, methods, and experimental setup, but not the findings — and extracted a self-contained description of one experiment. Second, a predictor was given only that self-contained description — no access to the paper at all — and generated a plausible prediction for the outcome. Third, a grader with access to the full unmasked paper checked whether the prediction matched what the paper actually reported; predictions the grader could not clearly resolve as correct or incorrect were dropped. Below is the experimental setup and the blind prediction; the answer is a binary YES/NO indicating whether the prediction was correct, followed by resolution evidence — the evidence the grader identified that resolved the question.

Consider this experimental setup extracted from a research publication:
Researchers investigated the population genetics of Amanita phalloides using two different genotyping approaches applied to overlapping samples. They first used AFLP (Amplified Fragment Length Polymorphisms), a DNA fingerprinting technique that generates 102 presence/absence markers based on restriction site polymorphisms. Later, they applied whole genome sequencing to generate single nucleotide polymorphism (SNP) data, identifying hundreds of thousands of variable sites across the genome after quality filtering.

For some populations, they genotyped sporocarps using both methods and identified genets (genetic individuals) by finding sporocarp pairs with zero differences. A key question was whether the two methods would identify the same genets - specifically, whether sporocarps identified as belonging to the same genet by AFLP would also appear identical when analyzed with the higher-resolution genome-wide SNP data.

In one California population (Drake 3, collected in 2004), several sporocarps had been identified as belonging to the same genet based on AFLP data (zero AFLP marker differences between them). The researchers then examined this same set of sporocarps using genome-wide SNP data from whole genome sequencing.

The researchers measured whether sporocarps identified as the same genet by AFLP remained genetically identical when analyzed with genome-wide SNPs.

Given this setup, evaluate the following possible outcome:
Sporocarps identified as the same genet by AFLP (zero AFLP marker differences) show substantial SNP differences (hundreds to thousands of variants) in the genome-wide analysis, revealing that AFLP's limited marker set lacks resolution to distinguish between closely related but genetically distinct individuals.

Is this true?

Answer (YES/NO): YES